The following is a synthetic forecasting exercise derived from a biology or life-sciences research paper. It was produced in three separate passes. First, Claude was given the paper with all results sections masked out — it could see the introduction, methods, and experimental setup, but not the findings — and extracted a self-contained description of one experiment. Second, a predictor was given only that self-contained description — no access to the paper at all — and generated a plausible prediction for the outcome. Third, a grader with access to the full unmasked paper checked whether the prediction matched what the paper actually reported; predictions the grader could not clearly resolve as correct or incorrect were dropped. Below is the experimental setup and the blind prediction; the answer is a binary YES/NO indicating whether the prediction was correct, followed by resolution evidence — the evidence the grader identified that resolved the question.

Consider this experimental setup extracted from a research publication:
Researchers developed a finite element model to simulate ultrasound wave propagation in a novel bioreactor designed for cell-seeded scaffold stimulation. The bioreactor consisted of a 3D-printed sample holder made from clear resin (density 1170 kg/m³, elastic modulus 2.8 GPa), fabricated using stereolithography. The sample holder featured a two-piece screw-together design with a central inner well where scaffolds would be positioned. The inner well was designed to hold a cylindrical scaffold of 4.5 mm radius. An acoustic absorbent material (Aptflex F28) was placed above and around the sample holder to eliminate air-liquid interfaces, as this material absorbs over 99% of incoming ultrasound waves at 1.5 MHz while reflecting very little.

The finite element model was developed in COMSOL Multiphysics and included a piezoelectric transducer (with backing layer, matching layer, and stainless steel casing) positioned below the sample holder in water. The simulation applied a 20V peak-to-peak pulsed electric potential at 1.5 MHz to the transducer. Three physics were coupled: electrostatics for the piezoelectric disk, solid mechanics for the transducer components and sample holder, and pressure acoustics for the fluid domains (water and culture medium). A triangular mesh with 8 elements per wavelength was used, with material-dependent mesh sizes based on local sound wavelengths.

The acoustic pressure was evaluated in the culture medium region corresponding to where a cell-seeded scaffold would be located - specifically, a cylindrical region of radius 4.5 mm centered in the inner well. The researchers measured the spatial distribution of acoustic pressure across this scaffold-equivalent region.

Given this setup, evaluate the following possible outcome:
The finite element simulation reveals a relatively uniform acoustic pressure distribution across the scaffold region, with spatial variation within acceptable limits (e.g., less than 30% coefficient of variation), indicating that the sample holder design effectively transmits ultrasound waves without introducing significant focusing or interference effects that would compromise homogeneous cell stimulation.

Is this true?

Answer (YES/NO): NO